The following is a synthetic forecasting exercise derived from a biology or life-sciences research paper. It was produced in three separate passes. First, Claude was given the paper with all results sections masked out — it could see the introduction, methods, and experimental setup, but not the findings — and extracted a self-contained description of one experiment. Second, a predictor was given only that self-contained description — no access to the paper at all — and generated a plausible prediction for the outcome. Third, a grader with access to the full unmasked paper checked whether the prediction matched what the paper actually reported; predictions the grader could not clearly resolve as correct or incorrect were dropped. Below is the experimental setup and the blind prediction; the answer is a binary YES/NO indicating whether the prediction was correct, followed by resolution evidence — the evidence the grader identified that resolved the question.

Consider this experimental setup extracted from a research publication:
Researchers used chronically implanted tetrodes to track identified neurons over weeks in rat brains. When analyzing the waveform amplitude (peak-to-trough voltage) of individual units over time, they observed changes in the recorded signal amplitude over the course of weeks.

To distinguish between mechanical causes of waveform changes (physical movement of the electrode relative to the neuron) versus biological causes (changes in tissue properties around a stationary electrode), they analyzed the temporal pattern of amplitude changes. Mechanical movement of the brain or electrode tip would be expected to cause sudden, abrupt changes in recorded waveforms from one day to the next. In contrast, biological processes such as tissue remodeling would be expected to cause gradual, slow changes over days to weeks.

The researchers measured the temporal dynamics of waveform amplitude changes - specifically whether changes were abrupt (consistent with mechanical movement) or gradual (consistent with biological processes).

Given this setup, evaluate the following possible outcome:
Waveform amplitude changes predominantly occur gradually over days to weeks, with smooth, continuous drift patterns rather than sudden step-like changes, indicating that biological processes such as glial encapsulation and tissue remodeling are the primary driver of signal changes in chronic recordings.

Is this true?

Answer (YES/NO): YES